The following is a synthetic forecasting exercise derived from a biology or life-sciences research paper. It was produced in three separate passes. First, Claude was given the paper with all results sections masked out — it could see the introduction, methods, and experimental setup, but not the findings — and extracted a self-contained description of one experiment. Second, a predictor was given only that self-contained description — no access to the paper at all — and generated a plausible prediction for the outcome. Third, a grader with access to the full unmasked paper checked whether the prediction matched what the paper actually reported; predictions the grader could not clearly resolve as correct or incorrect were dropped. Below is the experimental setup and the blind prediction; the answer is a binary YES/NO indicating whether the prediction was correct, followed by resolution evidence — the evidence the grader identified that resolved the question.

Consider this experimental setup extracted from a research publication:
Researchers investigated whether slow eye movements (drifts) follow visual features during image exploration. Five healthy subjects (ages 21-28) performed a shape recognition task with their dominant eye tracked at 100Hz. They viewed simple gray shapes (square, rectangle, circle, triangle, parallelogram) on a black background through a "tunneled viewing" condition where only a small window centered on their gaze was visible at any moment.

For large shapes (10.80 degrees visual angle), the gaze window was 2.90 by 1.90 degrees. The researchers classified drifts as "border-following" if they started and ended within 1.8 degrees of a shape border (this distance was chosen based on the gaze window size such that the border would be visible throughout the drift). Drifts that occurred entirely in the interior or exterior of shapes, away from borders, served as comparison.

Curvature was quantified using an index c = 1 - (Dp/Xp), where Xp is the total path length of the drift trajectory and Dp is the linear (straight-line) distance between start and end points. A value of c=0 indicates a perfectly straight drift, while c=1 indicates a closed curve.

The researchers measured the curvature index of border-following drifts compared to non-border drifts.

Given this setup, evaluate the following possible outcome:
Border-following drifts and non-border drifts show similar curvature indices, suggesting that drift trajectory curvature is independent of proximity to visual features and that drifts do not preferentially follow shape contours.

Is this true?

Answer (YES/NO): NO